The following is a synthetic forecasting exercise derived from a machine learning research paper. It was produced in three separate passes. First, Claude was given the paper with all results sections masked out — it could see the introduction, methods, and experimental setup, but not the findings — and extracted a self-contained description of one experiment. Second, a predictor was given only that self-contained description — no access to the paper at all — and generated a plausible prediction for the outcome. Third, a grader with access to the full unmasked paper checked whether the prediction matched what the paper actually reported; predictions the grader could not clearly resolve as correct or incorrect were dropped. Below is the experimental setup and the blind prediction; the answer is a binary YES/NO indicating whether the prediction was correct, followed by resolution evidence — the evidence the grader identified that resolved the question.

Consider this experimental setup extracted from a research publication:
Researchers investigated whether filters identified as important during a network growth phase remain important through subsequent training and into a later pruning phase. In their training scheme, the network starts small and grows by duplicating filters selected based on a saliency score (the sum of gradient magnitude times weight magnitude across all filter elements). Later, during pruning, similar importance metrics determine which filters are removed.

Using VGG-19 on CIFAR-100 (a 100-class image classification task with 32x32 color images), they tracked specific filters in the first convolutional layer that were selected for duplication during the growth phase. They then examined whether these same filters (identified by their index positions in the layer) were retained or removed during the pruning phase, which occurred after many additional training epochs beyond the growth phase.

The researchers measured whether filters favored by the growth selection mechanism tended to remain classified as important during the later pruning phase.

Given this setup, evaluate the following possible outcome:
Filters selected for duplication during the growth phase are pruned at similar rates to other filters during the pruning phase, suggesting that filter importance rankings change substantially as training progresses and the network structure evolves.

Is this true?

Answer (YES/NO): NO